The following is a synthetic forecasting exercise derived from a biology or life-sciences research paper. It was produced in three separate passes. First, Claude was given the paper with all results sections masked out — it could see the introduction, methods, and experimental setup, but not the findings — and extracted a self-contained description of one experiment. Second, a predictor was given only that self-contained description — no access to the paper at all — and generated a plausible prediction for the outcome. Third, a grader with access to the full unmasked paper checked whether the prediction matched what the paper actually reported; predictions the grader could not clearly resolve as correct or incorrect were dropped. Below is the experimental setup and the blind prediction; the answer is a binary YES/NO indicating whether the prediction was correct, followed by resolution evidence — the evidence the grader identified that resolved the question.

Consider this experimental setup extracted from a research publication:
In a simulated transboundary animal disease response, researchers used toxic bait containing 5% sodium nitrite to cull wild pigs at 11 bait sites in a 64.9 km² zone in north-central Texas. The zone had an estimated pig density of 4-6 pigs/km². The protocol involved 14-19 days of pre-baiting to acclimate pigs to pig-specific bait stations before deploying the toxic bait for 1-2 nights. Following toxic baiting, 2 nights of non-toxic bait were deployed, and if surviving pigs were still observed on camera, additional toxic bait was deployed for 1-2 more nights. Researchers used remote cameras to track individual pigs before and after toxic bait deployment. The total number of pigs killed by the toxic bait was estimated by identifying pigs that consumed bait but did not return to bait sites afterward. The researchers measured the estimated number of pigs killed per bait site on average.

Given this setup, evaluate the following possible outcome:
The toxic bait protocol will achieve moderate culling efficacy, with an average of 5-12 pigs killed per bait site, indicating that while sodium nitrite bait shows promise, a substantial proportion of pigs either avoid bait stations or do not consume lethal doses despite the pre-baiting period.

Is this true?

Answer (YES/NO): YES